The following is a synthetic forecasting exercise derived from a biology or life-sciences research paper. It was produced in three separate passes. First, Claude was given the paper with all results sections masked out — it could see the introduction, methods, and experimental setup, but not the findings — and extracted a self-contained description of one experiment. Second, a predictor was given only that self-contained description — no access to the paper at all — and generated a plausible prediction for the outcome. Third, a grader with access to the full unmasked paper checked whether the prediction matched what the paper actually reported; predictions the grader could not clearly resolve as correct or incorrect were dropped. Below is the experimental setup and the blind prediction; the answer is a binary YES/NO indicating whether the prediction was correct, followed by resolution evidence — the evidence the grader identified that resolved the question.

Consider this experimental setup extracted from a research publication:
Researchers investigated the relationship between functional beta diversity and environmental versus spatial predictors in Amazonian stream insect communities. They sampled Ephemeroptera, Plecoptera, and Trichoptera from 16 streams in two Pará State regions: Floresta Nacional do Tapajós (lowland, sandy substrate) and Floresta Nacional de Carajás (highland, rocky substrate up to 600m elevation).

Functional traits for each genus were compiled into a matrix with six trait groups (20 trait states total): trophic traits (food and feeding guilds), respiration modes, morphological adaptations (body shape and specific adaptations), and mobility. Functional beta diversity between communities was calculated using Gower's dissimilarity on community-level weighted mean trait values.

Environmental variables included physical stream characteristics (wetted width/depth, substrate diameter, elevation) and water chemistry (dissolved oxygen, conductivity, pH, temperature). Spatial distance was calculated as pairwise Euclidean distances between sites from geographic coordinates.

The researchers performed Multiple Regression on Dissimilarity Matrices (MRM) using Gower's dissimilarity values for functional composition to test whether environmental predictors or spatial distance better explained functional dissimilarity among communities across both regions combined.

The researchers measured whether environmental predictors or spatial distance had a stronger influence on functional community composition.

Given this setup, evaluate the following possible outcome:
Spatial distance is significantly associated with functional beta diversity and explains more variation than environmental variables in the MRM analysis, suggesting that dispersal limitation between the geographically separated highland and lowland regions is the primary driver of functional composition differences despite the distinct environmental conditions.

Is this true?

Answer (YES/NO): NO